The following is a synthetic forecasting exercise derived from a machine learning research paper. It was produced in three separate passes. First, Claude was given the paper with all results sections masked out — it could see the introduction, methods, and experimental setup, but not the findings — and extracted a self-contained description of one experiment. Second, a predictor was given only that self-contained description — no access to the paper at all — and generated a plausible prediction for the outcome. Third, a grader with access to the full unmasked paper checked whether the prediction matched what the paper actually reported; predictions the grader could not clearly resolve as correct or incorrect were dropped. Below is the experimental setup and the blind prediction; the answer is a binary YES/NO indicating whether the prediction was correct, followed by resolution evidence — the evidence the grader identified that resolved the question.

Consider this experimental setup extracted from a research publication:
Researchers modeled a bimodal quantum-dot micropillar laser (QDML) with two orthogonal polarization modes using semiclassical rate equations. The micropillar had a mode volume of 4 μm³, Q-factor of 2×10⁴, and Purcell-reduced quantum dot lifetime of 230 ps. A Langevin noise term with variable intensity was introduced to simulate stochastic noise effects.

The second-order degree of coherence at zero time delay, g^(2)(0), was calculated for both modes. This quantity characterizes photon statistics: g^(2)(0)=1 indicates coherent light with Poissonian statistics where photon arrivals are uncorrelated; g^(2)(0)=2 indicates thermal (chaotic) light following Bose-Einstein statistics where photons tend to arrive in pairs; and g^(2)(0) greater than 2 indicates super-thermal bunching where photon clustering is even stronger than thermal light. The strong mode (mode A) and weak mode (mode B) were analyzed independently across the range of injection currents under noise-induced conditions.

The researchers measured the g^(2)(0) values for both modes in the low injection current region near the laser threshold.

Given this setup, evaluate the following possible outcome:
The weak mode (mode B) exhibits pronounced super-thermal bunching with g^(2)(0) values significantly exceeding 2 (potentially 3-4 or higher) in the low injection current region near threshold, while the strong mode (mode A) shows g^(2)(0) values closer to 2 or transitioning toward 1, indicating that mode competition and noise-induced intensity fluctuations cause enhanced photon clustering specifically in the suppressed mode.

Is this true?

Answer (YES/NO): NO